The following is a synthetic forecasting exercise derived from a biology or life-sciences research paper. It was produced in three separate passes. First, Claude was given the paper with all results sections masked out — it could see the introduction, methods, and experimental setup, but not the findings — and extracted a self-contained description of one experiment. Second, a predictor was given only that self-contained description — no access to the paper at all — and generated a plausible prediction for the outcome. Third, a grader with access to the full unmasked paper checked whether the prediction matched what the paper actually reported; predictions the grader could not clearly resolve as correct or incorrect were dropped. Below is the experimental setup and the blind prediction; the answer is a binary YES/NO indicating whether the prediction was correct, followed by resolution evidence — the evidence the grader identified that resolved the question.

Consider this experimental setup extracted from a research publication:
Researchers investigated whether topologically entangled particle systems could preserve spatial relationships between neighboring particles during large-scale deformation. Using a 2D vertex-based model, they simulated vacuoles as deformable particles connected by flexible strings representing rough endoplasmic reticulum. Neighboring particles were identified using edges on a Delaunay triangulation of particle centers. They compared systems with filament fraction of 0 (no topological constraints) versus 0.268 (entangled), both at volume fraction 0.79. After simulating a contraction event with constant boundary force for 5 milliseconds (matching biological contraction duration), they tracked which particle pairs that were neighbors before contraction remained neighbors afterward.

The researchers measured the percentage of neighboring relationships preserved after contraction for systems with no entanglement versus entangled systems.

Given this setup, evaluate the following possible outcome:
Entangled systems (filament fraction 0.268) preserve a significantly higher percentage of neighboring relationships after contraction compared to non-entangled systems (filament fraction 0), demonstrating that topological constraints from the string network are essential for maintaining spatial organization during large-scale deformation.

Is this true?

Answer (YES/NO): YES